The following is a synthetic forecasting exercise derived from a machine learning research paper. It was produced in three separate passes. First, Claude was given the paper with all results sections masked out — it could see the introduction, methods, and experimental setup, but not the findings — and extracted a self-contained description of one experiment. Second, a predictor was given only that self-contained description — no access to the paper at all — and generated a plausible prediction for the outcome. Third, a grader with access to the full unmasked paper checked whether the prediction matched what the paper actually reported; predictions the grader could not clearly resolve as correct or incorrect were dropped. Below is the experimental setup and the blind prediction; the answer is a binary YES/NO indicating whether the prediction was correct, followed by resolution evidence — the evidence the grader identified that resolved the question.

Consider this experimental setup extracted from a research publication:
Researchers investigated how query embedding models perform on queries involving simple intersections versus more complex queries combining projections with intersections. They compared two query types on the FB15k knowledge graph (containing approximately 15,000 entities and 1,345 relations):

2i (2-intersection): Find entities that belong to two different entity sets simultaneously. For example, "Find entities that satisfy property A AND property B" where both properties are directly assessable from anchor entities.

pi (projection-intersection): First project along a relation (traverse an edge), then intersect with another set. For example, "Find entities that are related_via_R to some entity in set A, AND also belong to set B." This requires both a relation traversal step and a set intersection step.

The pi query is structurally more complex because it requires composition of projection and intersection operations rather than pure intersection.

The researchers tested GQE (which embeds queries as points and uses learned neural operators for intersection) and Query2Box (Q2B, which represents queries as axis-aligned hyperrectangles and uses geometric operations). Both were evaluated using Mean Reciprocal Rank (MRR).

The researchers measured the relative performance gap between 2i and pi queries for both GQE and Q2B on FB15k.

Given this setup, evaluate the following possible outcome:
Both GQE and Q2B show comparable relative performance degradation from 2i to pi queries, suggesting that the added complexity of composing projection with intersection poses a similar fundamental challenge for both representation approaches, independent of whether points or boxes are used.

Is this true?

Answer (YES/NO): YES